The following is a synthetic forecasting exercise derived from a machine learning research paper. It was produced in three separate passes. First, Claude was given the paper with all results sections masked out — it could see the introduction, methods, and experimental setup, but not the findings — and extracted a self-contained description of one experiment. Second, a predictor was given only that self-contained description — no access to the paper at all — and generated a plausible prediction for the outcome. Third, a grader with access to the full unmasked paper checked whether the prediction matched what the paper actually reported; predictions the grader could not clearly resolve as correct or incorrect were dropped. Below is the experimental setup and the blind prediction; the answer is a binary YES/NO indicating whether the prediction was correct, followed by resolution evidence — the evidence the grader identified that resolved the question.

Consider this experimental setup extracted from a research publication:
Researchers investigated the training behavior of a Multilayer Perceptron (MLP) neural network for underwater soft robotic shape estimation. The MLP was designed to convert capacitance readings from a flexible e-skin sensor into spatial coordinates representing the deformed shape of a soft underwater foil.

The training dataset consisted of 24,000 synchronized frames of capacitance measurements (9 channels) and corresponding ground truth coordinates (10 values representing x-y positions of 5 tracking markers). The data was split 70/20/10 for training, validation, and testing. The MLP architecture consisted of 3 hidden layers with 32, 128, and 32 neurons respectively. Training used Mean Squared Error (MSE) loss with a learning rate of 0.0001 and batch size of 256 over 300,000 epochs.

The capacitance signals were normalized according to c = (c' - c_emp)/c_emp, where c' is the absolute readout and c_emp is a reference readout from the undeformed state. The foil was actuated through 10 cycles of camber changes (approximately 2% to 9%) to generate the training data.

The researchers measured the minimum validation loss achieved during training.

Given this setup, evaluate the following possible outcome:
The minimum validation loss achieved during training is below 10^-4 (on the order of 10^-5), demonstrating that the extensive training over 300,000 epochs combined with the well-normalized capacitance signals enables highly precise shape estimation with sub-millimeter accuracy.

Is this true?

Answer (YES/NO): NO